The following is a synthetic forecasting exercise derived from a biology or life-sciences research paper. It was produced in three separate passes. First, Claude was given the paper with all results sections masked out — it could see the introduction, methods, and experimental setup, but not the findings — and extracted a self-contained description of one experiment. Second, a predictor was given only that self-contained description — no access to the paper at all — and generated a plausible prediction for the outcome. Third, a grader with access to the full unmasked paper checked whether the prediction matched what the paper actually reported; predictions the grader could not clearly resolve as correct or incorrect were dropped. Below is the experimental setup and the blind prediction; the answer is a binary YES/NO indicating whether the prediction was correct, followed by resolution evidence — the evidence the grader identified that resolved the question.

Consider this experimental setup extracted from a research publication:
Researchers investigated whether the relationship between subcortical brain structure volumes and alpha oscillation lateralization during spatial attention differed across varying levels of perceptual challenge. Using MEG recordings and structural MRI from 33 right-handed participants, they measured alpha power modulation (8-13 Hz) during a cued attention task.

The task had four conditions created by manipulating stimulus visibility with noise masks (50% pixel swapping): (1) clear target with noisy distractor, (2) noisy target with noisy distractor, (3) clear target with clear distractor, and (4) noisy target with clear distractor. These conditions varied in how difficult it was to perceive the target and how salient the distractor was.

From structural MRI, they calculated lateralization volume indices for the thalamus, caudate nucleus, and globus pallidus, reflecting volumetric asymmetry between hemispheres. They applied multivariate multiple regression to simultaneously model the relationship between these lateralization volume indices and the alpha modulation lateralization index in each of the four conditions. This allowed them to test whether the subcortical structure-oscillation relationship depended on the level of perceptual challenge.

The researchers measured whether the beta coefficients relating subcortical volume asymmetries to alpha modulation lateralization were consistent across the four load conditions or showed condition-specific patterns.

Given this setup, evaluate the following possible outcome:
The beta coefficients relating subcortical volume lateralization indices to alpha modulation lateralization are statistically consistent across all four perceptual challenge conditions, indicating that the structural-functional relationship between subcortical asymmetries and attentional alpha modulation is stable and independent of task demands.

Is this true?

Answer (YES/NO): NO